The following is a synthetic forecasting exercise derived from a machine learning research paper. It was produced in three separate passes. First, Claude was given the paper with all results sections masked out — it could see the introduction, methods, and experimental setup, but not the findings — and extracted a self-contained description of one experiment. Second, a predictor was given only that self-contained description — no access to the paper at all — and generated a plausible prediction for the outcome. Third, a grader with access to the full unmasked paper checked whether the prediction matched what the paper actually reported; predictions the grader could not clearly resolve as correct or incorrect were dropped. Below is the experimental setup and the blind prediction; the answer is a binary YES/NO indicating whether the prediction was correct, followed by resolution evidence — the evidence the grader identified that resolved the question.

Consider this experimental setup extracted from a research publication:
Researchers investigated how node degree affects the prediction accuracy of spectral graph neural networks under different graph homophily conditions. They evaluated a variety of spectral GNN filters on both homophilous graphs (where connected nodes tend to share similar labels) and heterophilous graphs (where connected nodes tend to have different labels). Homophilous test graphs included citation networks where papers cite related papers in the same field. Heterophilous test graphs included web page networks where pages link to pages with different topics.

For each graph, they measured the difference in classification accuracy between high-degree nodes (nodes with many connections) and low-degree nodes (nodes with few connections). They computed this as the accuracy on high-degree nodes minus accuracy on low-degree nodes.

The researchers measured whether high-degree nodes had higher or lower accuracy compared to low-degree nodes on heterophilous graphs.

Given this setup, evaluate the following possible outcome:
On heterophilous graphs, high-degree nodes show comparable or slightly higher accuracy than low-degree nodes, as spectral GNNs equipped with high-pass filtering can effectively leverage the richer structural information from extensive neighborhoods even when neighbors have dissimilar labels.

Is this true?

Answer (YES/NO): NO